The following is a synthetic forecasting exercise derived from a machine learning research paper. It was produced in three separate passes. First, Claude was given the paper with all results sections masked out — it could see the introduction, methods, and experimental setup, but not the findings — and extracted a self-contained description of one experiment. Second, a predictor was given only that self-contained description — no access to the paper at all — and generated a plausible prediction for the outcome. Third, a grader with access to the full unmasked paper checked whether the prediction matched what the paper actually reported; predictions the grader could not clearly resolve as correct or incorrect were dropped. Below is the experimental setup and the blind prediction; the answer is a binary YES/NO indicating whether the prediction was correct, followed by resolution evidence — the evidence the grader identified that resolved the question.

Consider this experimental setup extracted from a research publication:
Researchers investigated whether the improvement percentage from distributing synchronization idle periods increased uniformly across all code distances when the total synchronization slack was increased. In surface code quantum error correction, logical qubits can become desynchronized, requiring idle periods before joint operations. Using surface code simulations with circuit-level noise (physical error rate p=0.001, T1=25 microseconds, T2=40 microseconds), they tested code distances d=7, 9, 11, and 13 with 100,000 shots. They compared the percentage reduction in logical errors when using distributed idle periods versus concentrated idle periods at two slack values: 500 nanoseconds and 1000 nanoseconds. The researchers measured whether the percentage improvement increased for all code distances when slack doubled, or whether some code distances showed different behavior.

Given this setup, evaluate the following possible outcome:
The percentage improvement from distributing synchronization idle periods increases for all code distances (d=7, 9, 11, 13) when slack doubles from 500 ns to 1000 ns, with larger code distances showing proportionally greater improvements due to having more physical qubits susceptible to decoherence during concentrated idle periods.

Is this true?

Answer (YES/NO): NO